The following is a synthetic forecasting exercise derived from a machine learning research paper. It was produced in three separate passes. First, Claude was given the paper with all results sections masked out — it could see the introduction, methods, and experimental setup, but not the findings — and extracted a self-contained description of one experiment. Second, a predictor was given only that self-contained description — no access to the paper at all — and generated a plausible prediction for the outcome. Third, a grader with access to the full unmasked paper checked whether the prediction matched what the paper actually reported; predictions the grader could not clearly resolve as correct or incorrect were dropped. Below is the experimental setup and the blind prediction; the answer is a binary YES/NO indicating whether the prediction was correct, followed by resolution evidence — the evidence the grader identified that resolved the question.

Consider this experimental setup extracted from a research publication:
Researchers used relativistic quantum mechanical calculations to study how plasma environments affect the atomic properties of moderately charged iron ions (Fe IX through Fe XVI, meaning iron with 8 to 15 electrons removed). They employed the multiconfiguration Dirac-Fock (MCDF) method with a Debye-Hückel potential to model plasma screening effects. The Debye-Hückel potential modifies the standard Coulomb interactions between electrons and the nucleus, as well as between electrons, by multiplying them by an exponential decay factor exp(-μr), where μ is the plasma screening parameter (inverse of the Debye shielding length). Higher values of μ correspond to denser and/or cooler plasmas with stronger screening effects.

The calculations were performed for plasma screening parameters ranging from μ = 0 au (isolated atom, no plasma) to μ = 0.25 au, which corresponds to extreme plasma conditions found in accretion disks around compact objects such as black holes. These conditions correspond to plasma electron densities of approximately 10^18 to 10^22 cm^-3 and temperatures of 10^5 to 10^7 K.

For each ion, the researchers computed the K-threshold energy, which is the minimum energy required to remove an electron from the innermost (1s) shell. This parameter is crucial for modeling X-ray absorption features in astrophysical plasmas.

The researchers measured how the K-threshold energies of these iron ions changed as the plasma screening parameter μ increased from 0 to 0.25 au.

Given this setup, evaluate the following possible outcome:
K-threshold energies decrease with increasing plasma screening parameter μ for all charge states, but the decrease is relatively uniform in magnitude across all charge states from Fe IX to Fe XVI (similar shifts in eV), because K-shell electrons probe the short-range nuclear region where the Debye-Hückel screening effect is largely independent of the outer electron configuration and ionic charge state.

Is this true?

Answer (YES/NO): NO